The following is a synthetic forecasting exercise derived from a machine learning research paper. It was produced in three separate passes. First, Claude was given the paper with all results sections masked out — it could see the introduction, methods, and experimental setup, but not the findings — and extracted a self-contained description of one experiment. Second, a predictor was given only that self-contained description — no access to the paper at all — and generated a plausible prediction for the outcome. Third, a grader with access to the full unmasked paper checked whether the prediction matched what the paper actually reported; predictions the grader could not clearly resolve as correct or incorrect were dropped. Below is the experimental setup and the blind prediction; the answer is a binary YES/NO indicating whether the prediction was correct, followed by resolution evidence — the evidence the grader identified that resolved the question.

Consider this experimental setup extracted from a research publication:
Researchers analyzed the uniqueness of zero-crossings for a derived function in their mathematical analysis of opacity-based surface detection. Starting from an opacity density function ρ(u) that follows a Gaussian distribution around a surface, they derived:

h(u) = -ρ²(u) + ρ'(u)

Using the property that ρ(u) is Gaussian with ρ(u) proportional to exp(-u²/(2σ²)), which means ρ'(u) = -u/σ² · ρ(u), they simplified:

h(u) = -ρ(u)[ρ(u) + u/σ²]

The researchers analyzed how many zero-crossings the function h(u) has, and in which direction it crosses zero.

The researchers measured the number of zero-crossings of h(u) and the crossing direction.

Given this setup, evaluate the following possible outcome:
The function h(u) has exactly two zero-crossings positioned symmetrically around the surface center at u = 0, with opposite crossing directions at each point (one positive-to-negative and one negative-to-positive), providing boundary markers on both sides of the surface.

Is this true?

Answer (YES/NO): NO